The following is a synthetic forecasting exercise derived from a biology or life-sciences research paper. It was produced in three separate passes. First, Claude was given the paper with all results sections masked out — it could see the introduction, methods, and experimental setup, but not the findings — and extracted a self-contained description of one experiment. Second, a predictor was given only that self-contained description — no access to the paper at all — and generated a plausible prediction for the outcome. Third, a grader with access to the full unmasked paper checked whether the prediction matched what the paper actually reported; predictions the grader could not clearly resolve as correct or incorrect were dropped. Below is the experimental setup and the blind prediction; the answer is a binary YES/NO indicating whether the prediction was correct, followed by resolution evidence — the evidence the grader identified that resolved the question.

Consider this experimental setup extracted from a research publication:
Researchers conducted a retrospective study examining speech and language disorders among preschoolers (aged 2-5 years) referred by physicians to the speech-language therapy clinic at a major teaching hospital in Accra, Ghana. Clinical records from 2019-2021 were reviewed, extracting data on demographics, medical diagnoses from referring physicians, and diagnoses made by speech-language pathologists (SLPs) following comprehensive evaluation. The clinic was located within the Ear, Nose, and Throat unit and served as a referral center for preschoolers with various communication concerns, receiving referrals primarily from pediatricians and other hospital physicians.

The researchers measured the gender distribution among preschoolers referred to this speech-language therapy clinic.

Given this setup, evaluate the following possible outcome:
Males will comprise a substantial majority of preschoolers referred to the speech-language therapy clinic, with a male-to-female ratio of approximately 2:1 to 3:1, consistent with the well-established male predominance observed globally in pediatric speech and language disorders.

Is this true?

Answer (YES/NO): YES